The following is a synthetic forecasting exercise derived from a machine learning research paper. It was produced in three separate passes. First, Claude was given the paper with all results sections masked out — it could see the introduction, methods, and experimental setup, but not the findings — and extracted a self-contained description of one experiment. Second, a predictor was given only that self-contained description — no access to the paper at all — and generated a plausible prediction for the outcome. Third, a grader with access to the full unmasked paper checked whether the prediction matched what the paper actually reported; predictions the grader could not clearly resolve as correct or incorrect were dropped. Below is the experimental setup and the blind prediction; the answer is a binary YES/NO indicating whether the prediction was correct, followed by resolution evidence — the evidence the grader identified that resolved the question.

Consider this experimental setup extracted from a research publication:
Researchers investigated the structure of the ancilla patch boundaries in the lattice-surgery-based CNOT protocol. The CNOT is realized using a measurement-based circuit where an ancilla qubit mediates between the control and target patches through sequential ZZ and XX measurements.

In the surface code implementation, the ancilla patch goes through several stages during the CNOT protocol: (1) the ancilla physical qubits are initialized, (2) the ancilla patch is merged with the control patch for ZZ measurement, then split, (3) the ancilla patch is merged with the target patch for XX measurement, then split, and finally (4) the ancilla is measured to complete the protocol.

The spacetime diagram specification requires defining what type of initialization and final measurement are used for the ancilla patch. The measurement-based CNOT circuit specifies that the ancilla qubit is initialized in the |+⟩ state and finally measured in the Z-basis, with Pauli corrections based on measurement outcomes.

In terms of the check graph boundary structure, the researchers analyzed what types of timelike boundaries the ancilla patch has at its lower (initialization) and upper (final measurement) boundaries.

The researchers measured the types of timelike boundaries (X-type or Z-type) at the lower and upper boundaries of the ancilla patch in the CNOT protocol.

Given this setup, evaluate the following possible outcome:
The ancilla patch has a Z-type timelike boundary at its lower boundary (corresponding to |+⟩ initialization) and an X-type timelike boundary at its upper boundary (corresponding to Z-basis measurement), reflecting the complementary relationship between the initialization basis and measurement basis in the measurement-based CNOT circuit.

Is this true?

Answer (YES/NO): NO